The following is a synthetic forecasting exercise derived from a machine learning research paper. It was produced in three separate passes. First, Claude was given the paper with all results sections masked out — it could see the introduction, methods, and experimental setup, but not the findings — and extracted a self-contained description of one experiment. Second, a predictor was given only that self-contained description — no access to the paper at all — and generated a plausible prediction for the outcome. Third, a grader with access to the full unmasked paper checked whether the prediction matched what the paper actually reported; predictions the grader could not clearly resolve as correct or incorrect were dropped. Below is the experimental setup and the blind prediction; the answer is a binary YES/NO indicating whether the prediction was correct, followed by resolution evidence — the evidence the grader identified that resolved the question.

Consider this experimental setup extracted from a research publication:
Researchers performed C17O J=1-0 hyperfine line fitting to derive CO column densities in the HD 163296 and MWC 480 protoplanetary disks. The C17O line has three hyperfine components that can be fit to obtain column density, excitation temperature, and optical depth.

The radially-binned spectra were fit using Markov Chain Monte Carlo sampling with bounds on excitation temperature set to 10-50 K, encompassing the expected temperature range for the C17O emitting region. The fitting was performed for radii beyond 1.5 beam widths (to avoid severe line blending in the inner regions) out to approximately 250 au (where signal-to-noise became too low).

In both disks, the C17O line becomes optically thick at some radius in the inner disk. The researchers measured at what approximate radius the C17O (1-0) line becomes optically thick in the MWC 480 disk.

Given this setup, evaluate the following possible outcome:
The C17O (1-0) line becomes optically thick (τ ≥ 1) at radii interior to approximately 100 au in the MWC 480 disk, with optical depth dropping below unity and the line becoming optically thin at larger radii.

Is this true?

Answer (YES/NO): YES